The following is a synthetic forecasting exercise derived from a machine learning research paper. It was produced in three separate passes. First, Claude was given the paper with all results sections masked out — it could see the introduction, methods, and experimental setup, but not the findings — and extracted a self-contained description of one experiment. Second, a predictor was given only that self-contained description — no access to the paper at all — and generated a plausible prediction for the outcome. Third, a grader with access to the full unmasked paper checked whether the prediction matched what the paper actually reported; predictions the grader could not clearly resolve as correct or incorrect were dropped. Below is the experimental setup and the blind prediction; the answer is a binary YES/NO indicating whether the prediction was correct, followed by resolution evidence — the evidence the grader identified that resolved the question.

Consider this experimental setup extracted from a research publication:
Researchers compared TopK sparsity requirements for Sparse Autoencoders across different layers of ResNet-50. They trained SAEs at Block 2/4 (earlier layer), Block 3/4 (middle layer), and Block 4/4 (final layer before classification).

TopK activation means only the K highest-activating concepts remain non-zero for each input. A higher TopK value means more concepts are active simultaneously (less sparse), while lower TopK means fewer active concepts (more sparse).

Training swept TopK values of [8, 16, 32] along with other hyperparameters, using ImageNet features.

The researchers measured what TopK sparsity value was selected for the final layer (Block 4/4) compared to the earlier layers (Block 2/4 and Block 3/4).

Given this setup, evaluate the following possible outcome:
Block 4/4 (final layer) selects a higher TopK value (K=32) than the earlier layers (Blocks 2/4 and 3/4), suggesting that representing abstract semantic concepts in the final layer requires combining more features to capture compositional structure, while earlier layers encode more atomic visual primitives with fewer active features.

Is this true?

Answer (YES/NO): NO